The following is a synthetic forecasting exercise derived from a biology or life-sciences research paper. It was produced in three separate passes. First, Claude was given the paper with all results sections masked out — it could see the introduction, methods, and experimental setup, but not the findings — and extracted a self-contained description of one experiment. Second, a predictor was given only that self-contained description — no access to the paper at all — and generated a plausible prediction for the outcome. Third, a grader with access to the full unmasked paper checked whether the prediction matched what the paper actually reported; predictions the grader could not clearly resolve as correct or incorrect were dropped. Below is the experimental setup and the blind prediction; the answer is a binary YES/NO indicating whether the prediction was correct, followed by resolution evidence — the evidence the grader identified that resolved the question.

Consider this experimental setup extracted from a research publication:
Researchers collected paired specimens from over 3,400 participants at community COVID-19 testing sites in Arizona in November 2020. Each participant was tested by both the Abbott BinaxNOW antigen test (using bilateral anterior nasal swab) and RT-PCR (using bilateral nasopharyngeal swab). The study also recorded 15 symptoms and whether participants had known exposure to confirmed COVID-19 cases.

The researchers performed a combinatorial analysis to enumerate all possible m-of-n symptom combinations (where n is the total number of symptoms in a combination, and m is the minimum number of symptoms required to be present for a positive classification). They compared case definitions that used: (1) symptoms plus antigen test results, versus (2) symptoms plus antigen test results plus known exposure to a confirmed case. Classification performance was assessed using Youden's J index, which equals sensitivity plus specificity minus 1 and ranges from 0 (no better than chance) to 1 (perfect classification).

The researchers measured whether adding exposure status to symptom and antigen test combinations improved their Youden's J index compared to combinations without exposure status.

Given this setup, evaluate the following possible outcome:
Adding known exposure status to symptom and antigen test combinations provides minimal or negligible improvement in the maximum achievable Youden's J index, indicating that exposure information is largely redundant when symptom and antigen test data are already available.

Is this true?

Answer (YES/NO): NO